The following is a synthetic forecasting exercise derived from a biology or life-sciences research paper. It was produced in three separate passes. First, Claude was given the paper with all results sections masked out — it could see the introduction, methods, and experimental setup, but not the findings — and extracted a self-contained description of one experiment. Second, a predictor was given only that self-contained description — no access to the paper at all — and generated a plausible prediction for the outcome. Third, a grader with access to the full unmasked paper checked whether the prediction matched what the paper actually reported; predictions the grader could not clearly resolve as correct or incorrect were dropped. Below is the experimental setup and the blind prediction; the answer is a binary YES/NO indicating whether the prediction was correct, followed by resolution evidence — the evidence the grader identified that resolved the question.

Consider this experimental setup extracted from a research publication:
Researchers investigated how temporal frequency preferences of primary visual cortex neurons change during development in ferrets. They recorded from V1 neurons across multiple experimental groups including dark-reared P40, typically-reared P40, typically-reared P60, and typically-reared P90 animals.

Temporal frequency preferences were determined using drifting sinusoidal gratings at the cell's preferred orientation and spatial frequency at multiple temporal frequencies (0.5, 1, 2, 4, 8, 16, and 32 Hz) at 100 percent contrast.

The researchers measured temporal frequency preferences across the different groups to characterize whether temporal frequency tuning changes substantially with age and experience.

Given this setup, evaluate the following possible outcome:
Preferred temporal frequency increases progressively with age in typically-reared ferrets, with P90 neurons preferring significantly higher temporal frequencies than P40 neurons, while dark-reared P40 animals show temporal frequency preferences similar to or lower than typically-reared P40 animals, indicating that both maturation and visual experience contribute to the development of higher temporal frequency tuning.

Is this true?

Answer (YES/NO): NO